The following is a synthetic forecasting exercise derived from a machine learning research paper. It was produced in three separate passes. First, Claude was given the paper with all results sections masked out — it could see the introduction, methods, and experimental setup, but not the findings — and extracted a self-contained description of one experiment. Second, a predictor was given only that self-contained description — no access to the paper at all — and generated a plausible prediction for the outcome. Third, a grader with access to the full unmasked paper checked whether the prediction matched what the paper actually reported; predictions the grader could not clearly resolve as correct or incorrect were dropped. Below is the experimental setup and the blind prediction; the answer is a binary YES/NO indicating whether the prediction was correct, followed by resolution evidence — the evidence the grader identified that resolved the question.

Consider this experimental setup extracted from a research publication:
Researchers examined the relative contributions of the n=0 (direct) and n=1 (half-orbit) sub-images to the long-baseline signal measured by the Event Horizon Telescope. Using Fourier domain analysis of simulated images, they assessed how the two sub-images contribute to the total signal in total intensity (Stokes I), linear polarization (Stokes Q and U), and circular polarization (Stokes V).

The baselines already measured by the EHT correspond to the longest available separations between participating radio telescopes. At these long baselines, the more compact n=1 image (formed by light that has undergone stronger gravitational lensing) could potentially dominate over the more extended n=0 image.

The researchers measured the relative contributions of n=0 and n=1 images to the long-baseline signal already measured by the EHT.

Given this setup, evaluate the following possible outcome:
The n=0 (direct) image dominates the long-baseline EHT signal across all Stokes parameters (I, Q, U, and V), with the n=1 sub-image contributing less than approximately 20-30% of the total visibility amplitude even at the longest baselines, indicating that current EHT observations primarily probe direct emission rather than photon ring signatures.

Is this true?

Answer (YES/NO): NO